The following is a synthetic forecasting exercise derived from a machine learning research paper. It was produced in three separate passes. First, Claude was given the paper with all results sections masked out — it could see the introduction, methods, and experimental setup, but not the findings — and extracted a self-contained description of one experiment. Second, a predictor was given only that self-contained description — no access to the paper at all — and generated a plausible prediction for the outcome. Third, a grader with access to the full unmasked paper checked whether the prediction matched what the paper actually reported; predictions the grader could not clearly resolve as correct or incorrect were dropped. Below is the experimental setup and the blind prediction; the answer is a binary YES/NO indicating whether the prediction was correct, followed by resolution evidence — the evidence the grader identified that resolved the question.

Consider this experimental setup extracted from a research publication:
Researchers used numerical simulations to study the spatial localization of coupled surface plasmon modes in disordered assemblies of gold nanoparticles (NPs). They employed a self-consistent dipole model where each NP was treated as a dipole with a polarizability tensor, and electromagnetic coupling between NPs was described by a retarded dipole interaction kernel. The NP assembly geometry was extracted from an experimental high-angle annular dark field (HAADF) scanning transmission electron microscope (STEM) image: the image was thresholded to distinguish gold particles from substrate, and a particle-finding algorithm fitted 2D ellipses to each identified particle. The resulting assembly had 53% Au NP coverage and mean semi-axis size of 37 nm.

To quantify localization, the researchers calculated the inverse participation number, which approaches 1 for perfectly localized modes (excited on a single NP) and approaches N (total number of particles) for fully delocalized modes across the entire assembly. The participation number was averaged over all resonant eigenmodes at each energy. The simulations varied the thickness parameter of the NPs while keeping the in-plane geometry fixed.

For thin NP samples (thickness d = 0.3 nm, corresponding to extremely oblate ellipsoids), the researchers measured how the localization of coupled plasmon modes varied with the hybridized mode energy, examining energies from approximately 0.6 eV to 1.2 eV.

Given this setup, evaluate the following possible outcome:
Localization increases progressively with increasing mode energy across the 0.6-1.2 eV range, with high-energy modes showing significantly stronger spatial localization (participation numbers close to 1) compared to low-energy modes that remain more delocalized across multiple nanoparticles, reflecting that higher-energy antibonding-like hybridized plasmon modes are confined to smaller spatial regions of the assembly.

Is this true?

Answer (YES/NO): YES